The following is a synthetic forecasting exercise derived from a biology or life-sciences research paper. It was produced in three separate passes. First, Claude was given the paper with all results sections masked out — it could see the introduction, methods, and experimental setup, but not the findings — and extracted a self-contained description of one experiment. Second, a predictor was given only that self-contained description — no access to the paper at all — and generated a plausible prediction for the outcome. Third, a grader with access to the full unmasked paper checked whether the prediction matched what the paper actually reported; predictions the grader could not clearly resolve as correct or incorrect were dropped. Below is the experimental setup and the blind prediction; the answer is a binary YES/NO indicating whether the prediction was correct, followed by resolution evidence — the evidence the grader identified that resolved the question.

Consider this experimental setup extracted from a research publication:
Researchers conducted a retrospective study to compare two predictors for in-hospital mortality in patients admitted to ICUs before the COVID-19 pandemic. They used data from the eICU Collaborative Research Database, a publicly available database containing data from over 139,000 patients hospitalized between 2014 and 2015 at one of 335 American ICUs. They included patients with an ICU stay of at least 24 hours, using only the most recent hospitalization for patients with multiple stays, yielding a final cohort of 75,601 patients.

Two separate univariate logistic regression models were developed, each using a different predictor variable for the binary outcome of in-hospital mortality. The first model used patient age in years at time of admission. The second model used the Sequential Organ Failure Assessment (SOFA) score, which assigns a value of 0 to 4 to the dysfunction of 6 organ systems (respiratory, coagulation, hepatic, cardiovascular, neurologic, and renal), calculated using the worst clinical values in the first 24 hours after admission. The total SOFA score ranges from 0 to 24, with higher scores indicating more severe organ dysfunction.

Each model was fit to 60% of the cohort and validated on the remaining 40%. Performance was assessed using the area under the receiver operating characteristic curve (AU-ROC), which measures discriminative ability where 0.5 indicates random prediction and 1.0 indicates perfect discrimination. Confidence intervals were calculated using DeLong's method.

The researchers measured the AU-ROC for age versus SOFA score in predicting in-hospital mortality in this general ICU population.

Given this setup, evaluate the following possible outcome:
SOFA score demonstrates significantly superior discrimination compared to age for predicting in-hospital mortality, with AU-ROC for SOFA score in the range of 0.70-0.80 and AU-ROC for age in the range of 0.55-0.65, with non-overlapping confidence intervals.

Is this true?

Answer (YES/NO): YES